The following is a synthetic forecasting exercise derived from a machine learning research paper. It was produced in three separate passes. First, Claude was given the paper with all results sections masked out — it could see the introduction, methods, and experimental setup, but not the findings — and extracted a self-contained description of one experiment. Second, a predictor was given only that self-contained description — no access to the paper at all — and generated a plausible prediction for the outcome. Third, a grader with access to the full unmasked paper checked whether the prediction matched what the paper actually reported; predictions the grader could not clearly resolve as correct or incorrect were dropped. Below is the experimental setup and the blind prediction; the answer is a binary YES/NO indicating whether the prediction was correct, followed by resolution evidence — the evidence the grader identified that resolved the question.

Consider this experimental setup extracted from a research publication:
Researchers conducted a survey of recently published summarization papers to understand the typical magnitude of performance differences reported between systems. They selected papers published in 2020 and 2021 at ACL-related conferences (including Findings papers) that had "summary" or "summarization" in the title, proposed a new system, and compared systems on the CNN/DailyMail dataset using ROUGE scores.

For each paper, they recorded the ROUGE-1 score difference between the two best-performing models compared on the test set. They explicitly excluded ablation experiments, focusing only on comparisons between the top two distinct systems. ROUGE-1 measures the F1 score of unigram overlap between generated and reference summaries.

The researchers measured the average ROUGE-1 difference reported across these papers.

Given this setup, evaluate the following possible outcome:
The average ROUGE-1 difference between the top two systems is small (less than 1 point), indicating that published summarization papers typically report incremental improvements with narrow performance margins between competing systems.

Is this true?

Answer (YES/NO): YES